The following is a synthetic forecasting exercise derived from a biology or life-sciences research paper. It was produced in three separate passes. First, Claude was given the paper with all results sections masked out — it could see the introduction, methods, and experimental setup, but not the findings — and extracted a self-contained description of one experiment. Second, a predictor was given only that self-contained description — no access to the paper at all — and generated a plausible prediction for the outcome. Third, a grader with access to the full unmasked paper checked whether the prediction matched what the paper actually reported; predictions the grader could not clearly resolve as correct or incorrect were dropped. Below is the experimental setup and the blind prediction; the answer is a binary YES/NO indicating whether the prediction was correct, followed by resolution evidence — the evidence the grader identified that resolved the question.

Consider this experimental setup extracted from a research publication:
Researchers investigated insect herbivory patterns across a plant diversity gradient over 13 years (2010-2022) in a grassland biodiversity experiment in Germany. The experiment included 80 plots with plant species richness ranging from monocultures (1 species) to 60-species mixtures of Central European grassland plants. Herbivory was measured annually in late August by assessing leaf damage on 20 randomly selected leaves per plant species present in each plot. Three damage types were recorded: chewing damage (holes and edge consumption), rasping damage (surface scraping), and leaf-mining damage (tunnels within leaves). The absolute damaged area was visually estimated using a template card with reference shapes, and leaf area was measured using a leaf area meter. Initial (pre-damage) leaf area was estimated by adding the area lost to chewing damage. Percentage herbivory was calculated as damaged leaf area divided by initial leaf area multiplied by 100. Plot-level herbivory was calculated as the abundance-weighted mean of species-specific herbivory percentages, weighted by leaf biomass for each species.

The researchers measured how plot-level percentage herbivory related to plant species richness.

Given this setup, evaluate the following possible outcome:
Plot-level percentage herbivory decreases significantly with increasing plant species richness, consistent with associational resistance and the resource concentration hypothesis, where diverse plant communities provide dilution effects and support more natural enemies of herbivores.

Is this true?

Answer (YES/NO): NO